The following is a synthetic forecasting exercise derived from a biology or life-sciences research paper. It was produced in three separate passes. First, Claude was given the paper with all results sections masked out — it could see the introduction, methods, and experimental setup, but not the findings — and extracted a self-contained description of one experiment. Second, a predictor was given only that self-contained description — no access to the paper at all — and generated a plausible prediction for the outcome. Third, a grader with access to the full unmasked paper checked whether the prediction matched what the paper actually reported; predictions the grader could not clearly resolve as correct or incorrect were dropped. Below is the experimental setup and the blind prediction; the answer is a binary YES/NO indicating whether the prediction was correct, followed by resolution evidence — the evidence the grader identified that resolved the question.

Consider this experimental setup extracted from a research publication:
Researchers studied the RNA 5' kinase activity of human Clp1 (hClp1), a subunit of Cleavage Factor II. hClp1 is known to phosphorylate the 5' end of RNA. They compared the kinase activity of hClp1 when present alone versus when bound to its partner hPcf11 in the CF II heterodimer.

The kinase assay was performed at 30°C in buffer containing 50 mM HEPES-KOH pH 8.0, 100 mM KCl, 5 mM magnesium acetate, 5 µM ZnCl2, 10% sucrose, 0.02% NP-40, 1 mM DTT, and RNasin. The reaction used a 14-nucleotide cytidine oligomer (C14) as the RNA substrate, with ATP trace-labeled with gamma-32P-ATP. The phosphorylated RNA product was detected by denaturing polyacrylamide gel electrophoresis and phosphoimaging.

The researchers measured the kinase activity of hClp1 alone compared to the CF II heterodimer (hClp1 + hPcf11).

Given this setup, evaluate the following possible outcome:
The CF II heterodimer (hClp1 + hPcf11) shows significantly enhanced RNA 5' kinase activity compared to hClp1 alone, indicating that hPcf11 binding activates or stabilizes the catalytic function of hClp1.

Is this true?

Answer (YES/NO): NO